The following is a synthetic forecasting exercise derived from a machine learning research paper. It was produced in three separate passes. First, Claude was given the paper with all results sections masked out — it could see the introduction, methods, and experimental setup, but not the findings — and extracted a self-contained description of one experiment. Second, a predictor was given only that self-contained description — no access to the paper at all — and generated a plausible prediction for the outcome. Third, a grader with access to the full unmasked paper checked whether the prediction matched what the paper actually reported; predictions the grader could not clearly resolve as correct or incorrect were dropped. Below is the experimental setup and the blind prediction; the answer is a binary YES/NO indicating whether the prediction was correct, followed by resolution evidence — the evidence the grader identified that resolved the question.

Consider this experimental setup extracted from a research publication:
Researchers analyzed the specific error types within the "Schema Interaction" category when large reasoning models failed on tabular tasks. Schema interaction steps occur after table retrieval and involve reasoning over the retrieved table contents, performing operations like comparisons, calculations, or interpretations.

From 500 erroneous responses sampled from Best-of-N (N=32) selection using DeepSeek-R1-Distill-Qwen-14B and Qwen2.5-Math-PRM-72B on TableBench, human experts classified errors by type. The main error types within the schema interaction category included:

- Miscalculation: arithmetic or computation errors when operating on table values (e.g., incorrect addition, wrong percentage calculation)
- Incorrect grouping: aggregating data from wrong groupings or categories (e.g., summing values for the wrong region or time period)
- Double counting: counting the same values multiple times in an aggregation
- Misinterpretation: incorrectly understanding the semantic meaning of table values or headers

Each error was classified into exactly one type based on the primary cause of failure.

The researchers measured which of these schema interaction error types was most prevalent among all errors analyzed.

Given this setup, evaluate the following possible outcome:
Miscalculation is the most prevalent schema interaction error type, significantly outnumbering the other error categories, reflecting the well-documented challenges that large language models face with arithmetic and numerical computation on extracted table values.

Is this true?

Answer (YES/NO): YES